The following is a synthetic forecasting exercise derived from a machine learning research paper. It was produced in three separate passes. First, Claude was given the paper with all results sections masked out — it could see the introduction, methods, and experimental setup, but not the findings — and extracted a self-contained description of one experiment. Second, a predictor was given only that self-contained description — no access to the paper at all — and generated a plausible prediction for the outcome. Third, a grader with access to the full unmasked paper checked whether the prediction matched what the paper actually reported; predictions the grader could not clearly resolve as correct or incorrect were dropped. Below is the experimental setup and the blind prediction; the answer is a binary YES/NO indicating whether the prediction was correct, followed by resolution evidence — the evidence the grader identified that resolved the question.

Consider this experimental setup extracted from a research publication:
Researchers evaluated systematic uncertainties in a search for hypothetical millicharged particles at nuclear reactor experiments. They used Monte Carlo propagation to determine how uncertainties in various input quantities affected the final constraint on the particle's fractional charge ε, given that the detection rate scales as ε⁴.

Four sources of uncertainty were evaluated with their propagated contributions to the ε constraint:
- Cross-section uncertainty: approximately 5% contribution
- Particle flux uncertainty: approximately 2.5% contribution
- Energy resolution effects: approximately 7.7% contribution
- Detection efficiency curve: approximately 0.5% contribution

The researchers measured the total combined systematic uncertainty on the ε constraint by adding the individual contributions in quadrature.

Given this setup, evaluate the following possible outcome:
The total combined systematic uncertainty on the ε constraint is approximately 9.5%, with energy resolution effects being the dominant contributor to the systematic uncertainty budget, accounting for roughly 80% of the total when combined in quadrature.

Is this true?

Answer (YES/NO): NO